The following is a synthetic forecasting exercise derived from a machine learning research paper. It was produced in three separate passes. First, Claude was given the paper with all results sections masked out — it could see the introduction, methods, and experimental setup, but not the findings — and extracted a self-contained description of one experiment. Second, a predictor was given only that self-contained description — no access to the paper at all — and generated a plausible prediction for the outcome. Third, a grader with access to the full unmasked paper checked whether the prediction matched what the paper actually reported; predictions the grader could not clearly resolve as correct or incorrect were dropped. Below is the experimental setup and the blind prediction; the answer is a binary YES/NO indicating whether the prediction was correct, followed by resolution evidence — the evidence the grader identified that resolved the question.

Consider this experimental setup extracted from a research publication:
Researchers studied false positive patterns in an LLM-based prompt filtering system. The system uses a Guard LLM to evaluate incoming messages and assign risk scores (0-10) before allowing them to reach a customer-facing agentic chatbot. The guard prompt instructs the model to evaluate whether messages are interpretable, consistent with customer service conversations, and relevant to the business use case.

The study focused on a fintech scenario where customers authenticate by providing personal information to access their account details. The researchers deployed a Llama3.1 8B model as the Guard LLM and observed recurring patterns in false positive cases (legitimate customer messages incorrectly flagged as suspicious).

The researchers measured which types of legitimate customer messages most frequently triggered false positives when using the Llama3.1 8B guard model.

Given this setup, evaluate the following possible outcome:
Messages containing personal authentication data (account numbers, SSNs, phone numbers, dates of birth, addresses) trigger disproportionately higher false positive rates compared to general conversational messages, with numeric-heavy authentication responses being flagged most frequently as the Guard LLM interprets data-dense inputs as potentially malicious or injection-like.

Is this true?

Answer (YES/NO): NO